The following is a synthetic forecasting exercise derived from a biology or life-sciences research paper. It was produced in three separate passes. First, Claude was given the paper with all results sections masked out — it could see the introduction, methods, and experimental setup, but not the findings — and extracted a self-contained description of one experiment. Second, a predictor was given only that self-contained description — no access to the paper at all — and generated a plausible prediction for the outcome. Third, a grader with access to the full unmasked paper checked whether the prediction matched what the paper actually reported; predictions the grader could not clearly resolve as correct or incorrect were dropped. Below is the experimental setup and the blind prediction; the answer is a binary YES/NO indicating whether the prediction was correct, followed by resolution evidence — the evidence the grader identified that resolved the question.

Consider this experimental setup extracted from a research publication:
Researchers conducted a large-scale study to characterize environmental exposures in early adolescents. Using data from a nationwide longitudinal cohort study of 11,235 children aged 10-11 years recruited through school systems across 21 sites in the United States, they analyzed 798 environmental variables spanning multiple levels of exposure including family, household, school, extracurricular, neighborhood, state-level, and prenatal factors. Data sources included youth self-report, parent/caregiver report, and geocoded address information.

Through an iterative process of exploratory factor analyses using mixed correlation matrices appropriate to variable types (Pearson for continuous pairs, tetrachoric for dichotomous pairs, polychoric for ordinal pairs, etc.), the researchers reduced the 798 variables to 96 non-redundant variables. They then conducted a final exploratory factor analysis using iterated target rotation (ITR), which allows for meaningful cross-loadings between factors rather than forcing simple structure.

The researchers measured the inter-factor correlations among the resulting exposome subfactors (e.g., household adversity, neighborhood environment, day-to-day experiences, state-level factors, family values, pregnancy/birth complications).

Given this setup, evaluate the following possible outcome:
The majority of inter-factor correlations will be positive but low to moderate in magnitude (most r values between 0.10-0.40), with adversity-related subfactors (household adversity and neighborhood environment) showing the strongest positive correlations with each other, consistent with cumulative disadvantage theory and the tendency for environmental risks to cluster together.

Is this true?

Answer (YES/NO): NO